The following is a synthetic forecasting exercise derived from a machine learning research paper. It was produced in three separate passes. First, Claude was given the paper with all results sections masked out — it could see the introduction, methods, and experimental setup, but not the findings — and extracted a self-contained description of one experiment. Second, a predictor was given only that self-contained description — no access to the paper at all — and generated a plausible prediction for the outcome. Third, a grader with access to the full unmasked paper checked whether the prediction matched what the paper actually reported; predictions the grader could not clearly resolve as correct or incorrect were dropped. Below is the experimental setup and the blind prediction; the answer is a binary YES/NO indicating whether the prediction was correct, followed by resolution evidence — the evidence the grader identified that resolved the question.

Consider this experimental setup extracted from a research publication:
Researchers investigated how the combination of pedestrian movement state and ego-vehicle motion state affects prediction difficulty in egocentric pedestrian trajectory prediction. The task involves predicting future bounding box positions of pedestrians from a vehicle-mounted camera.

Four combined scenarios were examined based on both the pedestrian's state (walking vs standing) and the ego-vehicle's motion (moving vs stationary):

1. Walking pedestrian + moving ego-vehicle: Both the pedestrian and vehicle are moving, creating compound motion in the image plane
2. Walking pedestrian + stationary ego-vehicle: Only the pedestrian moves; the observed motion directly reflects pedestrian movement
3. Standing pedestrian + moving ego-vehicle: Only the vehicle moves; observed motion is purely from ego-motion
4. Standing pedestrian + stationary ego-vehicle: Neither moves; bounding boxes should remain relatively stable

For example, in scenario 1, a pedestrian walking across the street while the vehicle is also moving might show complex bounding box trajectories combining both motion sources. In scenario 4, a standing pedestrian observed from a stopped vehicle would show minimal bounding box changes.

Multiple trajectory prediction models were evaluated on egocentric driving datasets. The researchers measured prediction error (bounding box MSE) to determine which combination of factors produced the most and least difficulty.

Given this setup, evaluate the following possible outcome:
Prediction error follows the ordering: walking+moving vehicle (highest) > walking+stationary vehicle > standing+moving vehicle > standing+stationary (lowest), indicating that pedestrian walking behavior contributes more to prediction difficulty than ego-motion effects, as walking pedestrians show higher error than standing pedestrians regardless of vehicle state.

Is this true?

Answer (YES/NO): NO